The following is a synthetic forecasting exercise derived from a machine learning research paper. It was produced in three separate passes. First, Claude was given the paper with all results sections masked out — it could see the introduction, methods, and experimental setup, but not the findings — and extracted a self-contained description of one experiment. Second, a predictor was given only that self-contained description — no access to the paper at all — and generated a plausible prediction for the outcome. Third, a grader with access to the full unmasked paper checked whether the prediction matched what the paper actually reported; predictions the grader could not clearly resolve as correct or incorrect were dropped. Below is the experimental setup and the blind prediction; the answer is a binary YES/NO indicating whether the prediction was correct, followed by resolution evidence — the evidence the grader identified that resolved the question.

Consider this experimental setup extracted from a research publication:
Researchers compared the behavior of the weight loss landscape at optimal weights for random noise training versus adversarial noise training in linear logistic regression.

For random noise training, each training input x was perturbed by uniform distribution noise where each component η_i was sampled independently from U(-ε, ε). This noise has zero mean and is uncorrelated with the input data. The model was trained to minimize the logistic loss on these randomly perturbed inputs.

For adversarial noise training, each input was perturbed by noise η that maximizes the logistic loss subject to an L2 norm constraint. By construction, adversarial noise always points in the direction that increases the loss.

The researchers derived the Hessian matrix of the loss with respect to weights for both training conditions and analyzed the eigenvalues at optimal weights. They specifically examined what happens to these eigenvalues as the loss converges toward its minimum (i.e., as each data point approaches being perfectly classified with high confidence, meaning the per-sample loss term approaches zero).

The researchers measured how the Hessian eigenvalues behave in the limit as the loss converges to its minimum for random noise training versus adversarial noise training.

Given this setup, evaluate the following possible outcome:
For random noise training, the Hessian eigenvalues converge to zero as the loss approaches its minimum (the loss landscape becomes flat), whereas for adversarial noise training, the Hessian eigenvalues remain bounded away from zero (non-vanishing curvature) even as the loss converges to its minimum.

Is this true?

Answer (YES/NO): YES